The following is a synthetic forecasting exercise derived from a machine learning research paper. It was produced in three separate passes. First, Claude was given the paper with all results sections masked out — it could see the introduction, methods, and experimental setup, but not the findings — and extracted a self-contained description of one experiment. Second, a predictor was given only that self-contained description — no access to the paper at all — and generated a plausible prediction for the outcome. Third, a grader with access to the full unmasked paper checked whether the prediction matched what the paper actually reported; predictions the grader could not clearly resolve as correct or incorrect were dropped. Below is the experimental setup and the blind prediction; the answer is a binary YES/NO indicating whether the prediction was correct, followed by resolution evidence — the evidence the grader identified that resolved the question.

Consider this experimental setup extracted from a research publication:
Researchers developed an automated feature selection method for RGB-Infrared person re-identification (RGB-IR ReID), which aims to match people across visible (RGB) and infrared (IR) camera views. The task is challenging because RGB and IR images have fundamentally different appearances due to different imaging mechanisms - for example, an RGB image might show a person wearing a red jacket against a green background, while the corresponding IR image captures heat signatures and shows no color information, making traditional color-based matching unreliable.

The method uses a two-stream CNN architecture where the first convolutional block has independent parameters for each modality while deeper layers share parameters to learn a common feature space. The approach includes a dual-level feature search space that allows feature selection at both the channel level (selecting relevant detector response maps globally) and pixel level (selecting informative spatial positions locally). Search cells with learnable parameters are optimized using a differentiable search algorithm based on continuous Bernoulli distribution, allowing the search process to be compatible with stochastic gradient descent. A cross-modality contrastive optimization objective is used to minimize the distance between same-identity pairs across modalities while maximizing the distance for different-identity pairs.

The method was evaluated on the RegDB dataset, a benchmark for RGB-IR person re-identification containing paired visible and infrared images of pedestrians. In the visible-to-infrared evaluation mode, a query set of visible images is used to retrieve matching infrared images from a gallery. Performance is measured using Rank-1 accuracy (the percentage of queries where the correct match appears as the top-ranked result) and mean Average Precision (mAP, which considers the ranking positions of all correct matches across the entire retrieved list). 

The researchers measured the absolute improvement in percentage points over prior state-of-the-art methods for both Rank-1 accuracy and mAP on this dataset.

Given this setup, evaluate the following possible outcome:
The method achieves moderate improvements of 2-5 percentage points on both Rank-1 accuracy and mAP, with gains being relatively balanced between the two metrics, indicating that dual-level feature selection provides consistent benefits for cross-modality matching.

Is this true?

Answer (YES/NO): NO